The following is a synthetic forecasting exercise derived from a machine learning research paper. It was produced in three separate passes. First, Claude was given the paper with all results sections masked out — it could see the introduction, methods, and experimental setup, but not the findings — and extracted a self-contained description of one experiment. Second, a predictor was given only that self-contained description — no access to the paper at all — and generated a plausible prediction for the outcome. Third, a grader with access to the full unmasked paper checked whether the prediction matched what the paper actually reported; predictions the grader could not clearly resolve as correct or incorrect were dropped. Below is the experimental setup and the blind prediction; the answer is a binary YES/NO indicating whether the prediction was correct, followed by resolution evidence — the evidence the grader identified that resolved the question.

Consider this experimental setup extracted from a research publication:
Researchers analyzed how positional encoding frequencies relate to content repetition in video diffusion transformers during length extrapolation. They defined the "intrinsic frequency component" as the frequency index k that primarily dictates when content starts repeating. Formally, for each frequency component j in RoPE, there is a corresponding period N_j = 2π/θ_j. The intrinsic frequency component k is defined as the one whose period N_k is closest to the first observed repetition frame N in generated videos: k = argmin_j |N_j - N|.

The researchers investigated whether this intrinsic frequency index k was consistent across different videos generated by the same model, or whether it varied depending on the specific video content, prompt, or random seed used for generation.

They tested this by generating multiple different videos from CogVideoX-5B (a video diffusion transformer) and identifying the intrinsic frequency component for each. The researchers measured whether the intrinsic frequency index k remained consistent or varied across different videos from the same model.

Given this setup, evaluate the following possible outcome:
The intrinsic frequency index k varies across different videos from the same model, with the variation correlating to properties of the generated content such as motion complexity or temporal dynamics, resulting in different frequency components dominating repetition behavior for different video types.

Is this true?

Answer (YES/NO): NO